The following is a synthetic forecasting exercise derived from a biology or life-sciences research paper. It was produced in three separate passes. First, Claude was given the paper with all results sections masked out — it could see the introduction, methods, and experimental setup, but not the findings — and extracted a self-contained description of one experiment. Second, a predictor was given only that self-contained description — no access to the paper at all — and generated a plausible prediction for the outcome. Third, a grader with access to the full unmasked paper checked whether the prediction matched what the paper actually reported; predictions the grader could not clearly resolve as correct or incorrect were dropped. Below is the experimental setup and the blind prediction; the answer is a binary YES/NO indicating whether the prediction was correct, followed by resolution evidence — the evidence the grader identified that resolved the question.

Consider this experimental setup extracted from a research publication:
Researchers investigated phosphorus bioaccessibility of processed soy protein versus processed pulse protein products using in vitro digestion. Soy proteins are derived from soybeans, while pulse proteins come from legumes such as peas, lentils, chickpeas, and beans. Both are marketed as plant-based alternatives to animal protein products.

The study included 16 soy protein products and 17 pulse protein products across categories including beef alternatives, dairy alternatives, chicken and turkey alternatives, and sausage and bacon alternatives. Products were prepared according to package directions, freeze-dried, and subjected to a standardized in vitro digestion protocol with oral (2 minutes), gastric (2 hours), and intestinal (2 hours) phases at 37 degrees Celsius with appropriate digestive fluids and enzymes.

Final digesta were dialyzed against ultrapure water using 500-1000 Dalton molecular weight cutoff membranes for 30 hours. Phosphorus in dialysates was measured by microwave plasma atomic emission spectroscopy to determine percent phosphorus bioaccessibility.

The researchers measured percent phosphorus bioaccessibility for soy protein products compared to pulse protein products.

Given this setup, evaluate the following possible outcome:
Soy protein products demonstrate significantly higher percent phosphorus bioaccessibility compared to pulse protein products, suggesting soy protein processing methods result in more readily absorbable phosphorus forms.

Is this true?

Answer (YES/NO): NO